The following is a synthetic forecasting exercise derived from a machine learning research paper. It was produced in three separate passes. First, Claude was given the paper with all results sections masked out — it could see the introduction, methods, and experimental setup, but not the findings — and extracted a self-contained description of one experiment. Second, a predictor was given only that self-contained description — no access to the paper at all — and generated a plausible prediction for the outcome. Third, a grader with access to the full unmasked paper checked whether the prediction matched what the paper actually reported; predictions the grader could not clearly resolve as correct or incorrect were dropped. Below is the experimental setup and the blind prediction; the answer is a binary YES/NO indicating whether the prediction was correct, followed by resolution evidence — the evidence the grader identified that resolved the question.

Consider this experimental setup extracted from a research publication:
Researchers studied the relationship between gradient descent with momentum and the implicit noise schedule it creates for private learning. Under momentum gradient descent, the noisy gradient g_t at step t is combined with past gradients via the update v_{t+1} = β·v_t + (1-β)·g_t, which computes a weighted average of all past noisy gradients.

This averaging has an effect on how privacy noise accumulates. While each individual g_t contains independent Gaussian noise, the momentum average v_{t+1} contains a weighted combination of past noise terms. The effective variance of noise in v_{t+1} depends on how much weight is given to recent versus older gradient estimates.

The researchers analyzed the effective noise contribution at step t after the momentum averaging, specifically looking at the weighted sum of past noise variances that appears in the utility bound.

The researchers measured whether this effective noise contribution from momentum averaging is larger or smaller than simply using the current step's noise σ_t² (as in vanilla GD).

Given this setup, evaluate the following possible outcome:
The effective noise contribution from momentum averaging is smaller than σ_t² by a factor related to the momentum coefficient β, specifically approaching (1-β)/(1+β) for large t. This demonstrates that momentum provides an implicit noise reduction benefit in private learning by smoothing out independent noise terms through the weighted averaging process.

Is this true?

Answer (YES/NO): YES